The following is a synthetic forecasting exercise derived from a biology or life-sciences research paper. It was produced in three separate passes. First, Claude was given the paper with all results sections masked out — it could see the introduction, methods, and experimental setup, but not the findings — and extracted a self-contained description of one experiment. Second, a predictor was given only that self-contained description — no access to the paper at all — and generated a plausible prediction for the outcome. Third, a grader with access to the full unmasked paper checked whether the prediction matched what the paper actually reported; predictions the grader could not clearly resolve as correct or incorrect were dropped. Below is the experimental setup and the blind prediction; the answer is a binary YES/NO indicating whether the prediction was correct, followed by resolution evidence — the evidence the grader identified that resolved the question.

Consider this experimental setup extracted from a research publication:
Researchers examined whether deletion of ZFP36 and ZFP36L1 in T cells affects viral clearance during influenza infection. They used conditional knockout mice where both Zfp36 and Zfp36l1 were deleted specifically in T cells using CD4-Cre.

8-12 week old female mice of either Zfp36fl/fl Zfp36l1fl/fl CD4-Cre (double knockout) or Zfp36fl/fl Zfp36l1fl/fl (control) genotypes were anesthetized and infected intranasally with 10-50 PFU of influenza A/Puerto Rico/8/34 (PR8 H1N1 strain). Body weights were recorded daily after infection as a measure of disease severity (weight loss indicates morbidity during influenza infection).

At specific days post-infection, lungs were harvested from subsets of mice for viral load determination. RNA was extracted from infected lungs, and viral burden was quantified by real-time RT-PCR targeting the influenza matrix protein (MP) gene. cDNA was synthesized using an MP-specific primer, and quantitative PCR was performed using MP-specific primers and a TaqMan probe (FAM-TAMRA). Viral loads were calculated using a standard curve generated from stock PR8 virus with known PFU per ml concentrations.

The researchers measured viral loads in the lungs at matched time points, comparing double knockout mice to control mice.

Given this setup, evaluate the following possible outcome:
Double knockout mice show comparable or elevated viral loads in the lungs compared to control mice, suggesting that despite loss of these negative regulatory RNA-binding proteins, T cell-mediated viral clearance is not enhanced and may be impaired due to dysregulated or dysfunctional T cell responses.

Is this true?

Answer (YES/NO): NO